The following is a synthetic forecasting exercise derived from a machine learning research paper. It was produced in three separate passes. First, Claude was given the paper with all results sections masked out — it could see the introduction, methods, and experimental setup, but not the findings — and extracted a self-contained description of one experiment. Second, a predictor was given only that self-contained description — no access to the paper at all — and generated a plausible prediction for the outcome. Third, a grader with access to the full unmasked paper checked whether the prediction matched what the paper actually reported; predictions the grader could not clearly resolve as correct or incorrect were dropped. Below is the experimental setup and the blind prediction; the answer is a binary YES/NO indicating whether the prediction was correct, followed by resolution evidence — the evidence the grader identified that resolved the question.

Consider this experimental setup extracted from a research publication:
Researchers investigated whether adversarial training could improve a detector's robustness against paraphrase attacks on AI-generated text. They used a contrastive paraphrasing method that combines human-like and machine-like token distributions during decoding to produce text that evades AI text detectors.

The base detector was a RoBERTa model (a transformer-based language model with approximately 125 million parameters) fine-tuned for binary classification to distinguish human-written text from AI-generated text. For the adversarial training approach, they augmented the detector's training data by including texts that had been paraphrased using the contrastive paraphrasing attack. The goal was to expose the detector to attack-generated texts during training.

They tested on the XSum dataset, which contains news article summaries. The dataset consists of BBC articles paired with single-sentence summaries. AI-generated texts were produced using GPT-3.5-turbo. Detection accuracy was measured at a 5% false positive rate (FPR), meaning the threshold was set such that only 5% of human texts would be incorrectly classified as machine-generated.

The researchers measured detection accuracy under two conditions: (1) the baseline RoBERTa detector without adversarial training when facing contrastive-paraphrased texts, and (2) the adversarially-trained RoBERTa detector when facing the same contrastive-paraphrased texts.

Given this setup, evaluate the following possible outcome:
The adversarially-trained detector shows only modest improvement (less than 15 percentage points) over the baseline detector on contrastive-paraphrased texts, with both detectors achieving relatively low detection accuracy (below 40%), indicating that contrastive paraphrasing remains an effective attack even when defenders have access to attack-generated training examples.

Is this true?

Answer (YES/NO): NO